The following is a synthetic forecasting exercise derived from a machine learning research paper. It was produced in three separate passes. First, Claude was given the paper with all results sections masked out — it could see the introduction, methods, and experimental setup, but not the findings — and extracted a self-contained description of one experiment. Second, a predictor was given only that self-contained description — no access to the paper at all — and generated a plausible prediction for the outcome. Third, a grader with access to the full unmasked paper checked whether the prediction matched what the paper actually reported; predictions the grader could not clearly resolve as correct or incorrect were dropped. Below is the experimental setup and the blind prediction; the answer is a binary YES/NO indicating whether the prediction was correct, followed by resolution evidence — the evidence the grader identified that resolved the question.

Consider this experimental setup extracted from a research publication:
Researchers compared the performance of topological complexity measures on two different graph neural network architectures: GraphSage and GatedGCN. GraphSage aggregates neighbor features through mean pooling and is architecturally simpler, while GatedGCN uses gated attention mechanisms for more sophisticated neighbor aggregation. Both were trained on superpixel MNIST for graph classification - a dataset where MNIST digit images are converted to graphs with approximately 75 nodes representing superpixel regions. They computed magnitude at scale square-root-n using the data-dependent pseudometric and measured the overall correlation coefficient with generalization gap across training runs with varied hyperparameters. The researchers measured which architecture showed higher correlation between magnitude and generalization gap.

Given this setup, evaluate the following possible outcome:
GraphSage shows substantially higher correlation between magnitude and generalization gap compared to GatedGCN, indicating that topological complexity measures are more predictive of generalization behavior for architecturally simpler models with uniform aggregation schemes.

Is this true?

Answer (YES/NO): NO